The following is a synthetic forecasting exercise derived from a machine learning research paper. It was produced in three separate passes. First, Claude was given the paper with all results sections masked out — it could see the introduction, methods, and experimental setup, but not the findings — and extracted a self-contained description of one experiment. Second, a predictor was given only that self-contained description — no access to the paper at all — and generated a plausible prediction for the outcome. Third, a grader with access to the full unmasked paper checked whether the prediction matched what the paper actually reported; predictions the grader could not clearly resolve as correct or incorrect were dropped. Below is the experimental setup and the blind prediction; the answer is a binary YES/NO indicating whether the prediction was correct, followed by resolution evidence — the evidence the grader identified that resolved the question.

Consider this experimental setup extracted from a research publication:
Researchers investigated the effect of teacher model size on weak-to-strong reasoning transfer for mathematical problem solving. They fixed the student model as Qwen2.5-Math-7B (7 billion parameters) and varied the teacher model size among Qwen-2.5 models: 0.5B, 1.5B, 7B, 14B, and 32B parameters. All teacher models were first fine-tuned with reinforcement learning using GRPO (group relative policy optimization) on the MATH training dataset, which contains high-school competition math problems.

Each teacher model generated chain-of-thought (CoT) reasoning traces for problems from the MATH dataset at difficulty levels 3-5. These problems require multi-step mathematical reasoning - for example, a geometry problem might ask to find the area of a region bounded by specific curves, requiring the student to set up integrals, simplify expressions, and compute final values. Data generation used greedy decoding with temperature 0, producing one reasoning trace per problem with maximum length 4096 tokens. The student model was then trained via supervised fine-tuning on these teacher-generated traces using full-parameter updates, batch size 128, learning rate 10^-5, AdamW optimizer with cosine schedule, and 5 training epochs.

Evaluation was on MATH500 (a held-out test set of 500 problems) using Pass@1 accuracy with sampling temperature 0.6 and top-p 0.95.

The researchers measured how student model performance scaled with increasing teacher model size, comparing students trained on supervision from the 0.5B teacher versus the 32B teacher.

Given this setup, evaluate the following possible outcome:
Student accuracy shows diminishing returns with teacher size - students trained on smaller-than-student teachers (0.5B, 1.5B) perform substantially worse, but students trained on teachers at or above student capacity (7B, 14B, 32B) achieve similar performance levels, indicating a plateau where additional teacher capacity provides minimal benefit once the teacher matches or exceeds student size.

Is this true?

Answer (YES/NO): NO